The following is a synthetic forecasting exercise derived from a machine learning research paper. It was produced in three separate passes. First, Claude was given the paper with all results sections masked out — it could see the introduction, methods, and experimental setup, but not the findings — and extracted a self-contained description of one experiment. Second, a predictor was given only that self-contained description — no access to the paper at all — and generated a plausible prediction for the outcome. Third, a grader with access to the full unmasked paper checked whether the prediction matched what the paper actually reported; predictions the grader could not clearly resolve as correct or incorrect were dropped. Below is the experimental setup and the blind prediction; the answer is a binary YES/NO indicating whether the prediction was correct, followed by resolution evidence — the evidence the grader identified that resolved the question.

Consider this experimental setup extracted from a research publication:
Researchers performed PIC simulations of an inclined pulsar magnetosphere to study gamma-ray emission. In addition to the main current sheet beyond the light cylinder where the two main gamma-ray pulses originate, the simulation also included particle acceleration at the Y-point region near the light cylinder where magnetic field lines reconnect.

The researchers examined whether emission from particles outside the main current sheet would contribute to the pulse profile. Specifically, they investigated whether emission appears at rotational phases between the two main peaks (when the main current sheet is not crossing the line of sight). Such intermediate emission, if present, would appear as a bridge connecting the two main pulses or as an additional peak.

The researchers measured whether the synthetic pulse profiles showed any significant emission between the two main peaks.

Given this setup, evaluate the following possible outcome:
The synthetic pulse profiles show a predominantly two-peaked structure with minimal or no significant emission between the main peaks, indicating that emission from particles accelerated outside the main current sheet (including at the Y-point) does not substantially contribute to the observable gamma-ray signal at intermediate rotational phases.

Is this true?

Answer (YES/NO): NO